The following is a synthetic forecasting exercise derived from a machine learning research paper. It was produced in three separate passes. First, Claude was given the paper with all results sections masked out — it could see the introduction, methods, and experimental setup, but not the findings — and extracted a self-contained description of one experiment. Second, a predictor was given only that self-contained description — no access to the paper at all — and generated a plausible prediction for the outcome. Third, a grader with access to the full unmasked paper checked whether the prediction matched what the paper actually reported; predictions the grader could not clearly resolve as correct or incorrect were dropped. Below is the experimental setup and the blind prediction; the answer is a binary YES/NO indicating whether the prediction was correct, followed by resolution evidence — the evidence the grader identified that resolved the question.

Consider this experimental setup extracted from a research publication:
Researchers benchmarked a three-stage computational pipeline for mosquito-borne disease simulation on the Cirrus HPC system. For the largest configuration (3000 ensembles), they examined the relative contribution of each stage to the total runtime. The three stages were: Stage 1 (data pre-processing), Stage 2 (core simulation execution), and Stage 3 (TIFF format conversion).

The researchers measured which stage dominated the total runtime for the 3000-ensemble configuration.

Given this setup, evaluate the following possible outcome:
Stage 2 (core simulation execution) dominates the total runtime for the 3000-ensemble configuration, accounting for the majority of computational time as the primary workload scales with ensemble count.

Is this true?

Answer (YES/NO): NO